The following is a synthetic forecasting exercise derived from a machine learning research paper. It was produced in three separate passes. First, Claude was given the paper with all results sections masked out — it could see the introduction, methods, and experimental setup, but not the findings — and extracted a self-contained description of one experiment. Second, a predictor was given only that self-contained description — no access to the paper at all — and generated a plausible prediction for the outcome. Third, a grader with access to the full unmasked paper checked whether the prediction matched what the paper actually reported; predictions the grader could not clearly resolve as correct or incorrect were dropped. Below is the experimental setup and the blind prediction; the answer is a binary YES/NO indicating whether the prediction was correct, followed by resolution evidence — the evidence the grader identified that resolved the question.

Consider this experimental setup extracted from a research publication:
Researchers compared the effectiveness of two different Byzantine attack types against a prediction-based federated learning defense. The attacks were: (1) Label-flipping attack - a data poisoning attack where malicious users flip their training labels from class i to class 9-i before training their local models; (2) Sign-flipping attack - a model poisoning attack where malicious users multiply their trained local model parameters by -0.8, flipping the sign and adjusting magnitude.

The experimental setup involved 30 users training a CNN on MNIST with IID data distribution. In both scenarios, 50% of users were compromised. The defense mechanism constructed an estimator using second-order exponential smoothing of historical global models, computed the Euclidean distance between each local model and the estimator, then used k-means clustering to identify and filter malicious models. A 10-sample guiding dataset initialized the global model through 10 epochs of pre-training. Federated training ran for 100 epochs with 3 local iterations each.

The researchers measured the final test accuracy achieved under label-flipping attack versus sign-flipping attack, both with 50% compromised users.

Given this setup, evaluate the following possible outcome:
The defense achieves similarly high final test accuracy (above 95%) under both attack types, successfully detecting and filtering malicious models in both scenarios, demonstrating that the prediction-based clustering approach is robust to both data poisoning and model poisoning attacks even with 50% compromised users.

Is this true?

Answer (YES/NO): YES